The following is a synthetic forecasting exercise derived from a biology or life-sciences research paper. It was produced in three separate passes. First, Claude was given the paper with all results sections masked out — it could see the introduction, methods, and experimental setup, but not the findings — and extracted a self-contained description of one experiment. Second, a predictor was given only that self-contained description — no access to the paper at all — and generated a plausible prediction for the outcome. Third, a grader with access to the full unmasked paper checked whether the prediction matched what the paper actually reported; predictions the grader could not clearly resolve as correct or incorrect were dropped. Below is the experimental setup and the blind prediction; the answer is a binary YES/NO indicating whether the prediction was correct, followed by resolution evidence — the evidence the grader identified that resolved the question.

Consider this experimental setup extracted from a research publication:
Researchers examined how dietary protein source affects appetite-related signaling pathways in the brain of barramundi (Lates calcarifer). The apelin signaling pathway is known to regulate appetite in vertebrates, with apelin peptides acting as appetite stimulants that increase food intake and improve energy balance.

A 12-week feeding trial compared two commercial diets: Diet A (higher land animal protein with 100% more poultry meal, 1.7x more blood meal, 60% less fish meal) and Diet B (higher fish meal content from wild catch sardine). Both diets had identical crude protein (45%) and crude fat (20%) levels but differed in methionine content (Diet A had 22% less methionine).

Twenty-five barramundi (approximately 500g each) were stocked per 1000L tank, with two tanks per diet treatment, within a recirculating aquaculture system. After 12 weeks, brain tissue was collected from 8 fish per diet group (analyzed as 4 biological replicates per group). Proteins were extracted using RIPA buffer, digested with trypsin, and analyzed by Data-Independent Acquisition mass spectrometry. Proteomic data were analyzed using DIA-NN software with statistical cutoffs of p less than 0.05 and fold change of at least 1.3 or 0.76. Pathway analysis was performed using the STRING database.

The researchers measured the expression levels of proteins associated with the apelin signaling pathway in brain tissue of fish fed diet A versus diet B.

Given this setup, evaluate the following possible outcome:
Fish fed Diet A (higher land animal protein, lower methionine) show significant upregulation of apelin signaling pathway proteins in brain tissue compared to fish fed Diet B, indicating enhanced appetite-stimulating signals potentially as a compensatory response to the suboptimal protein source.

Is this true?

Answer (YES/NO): NO